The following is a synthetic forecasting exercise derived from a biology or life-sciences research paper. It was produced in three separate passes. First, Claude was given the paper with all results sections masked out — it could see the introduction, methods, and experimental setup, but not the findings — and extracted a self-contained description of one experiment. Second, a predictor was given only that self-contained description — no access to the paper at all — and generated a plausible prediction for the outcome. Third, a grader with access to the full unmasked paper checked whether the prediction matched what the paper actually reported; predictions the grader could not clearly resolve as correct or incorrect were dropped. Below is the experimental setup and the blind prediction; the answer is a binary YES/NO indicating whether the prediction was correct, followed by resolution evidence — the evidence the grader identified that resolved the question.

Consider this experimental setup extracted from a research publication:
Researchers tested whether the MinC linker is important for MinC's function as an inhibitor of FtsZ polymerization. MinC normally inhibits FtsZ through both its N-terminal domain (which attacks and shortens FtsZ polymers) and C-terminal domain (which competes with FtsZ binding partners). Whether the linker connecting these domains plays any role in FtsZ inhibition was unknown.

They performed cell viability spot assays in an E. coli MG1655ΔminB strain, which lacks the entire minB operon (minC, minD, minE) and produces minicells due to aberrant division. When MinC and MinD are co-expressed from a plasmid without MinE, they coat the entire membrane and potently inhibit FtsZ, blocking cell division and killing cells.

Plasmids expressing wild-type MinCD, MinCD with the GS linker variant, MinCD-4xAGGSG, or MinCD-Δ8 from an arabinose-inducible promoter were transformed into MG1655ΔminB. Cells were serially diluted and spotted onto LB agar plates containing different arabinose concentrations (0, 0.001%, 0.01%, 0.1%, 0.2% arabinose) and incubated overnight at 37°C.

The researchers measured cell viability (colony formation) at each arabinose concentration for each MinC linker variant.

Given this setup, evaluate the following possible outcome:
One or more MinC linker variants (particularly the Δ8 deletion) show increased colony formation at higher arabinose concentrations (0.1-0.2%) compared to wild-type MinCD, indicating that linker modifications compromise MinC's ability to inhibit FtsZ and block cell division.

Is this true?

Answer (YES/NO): NO